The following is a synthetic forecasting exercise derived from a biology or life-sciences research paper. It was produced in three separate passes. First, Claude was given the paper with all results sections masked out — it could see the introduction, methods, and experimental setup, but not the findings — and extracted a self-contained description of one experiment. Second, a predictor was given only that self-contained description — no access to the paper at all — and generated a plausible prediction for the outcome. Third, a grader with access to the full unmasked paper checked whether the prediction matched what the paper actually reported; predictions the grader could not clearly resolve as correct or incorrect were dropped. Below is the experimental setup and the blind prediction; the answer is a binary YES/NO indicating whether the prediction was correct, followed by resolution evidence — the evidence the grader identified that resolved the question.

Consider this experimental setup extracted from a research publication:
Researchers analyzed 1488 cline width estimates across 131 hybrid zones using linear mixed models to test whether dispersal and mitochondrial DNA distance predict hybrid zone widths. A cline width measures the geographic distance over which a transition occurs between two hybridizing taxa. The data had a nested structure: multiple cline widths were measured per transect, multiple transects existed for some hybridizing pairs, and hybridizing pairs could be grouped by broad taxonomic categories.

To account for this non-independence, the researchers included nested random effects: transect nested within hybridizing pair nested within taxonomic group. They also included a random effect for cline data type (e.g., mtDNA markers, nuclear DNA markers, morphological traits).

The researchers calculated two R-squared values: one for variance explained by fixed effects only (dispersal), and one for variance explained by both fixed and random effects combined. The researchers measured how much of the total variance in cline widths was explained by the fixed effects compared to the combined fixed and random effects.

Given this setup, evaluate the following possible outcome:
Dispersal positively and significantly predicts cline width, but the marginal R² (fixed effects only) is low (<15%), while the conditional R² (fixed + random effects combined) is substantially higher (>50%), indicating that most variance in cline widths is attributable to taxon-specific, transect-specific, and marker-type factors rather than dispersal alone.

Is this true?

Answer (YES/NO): NO